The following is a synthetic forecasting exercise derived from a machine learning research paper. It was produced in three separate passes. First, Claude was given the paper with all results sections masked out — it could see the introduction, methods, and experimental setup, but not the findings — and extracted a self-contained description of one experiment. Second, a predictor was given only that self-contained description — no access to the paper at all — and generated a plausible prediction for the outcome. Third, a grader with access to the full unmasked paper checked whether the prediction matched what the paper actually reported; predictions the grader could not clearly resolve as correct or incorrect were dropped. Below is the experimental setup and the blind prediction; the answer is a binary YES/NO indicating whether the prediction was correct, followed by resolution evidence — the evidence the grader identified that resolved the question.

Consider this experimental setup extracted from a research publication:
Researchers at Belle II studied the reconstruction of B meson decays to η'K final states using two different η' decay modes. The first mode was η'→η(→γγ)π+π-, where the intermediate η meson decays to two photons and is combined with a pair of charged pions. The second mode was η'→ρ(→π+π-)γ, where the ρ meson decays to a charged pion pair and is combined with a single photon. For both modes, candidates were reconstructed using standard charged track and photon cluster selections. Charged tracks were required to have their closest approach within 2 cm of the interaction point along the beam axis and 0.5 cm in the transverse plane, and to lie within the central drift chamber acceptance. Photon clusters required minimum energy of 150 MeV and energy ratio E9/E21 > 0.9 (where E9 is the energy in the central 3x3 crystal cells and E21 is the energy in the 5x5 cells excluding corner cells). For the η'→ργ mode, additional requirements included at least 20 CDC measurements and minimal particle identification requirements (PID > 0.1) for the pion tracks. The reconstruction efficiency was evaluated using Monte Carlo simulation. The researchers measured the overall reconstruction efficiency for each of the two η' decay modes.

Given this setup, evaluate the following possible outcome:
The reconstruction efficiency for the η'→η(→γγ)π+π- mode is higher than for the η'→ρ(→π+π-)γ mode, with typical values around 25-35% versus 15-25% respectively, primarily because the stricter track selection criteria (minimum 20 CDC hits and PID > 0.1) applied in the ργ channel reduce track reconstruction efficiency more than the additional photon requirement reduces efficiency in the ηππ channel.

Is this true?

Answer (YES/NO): YES